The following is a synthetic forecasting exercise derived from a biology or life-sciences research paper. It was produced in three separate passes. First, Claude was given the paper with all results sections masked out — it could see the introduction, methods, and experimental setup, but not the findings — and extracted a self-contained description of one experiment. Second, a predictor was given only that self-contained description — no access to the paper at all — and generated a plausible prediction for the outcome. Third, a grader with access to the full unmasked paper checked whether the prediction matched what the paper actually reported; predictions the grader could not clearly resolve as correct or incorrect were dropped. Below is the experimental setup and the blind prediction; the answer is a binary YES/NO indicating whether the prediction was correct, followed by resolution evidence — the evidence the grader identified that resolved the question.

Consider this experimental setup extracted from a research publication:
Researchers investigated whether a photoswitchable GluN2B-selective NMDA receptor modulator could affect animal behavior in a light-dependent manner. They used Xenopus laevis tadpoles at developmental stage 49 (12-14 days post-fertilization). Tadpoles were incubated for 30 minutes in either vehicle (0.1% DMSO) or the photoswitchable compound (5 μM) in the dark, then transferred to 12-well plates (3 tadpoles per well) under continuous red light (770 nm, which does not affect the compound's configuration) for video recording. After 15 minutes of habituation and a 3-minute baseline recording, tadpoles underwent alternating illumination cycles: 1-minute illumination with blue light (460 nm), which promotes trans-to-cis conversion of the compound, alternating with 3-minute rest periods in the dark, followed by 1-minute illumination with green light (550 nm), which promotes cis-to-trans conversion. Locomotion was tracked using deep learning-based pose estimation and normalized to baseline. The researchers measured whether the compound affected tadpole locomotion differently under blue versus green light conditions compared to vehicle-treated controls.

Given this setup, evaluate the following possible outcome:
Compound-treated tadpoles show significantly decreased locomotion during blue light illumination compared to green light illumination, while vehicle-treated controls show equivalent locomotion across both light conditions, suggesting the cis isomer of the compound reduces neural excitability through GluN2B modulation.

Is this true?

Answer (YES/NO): NO